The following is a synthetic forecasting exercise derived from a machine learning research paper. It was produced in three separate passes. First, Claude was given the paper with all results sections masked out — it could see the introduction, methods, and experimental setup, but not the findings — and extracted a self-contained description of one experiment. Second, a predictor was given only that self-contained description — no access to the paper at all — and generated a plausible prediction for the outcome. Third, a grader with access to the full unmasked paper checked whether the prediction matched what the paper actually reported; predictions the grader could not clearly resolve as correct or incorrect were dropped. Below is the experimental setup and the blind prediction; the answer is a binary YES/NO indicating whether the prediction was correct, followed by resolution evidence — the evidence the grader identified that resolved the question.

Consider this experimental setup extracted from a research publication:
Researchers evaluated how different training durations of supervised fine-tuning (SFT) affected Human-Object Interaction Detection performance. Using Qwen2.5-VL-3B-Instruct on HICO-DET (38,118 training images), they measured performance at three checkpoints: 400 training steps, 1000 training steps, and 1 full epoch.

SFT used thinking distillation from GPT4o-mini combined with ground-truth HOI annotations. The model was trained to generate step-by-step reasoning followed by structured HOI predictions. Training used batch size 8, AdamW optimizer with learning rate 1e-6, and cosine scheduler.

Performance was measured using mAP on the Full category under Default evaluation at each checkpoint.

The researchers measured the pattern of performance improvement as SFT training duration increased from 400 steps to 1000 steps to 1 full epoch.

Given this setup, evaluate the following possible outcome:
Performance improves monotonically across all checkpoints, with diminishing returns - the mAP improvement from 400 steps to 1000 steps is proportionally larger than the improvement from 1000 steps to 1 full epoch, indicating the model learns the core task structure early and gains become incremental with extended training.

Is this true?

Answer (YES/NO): YES